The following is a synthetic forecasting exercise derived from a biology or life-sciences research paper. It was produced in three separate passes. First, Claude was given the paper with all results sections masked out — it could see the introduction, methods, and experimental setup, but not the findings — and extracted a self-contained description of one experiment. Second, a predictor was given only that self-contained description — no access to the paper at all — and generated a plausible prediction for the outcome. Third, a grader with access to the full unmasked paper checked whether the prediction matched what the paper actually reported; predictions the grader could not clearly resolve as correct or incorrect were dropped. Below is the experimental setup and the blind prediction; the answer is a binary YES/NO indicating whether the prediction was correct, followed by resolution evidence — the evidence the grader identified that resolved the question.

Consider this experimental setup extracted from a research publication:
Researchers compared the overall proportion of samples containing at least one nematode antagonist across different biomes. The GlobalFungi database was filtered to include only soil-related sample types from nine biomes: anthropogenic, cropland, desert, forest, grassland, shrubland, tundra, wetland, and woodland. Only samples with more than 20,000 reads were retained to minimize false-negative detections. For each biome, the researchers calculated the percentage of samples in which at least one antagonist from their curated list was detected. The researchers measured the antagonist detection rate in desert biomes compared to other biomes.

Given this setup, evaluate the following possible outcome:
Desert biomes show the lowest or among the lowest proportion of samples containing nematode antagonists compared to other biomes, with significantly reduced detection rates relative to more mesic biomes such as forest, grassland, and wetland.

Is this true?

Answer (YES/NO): YES